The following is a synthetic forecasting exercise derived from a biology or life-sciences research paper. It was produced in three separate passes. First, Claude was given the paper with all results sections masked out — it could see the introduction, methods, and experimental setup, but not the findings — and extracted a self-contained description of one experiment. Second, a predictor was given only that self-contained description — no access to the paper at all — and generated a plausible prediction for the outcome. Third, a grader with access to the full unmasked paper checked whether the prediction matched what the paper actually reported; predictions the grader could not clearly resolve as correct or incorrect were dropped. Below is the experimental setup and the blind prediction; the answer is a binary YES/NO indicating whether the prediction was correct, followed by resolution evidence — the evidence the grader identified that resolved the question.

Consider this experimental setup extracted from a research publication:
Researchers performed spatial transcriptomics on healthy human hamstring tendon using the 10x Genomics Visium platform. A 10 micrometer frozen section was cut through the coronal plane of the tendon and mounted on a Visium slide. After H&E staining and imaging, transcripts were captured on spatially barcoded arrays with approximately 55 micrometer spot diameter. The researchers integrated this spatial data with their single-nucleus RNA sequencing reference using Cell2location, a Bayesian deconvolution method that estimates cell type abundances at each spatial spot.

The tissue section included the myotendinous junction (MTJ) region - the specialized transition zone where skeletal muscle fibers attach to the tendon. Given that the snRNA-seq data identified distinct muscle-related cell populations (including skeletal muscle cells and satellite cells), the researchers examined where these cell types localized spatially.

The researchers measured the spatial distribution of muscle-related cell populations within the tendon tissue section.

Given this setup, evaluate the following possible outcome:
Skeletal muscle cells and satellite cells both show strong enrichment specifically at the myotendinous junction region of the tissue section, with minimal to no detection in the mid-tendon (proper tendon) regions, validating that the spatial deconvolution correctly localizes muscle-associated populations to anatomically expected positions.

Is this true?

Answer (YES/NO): NO